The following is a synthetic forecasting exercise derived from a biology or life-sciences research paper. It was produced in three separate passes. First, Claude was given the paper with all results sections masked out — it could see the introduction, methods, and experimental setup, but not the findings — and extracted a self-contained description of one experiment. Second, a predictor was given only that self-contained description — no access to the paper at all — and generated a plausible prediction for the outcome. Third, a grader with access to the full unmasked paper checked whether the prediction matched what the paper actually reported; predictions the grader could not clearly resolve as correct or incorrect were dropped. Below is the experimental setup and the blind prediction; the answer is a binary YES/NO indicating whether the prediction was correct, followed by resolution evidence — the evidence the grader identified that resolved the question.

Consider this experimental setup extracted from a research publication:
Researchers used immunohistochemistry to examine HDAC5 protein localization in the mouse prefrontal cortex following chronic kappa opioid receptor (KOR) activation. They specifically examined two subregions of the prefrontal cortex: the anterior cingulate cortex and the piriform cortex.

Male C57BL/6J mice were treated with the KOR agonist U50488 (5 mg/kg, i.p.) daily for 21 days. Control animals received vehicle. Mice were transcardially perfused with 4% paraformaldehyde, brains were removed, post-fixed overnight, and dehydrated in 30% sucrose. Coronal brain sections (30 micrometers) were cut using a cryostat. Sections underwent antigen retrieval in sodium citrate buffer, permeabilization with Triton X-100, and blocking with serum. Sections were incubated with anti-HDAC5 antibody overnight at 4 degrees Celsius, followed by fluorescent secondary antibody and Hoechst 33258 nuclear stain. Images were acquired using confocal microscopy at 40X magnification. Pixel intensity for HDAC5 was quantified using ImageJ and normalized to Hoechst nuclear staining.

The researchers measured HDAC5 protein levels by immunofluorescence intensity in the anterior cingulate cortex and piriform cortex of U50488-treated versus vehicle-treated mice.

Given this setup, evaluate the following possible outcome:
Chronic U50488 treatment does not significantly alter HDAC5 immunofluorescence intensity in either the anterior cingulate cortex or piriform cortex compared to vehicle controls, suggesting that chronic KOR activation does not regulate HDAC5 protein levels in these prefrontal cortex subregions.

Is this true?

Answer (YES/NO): NO